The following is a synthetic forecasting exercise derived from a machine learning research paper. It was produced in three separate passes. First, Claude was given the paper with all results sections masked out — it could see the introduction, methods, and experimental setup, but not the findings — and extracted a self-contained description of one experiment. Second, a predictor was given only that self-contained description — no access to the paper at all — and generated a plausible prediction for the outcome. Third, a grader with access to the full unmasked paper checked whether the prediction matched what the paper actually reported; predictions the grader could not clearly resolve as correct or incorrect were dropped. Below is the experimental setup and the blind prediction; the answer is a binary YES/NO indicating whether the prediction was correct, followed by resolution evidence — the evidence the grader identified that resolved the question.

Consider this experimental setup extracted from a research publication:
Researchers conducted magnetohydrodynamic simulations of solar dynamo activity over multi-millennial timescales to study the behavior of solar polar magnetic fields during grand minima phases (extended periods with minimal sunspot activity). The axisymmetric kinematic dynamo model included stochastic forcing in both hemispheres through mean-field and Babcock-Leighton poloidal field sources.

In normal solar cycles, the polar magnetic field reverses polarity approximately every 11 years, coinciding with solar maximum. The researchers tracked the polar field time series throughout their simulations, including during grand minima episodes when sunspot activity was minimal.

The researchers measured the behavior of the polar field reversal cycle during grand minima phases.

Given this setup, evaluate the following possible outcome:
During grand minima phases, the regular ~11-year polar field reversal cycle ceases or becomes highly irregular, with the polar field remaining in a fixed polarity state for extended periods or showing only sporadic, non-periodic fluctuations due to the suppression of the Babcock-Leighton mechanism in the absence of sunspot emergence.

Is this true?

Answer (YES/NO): YES